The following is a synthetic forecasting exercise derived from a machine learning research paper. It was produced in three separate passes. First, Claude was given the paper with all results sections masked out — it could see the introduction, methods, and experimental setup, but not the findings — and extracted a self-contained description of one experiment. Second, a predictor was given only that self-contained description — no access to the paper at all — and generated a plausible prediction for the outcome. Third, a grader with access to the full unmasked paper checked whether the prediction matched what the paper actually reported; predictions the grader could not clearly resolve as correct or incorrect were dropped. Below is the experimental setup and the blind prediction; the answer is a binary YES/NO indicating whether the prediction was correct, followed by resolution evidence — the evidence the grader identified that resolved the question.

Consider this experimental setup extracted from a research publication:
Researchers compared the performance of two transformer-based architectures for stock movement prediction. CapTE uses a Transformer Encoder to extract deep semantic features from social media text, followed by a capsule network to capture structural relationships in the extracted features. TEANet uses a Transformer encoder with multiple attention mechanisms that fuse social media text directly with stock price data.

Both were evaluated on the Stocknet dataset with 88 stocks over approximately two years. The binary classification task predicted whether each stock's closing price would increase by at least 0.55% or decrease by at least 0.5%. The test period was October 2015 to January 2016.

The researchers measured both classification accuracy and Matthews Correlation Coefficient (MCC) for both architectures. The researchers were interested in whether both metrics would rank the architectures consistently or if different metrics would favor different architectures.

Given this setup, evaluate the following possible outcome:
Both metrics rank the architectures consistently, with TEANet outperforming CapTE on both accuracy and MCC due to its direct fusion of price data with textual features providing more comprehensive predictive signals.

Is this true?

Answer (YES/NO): YES